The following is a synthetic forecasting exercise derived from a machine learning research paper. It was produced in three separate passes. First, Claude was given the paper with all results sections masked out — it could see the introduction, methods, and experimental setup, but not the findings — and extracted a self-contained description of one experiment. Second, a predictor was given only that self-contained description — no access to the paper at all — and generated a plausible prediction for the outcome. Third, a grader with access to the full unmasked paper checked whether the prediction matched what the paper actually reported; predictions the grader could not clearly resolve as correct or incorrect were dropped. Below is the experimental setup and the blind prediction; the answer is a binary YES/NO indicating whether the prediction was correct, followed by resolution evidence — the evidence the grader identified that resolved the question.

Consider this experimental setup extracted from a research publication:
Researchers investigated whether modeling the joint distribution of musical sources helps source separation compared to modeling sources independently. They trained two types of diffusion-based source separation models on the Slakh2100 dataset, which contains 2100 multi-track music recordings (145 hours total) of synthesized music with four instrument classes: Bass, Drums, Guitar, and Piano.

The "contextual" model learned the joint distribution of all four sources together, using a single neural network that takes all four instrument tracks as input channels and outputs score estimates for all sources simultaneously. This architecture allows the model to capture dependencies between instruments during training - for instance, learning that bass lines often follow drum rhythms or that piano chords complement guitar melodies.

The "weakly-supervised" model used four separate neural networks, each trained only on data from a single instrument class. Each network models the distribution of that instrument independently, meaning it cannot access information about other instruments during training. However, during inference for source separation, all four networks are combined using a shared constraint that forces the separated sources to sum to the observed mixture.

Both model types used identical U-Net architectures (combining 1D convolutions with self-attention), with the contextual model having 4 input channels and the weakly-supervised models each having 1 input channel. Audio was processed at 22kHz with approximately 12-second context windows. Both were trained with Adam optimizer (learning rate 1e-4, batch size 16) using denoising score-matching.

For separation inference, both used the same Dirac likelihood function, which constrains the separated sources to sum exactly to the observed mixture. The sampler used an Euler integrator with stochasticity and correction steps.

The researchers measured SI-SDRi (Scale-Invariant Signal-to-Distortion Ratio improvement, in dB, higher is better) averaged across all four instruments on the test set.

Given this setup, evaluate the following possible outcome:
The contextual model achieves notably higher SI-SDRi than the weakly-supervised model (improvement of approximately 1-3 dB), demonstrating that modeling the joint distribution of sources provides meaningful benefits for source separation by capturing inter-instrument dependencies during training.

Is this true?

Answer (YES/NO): NO